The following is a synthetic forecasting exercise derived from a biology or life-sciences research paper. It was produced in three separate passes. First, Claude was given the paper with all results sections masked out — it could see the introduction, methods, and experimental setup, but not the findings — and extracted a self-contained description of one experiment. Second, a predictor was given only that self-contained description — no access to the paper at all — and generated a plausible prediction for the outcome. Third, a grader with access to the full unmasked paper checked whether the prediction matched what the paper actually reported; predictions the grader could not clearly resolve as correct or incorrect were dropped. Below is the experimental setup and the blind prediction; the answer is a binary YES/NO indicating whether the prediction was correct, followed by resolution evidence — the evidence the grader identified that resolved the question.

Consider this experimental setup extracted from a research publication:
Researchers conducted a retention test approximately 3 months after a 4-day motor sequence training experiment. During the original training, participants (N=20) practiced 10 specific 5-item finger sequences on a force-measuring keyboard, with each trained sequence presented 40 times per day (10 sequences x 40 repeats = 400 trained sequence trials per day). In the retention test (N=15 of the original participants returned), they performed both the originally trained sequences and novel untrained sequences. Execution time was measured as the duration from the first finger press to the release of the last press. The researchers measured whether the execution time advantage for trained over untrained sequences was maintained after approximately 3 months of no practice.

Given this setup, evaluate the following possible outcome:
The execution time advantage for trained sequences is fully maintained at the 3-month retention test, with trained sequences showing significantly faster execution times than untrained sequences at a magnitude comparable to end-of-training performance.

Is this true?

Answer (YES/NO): NO